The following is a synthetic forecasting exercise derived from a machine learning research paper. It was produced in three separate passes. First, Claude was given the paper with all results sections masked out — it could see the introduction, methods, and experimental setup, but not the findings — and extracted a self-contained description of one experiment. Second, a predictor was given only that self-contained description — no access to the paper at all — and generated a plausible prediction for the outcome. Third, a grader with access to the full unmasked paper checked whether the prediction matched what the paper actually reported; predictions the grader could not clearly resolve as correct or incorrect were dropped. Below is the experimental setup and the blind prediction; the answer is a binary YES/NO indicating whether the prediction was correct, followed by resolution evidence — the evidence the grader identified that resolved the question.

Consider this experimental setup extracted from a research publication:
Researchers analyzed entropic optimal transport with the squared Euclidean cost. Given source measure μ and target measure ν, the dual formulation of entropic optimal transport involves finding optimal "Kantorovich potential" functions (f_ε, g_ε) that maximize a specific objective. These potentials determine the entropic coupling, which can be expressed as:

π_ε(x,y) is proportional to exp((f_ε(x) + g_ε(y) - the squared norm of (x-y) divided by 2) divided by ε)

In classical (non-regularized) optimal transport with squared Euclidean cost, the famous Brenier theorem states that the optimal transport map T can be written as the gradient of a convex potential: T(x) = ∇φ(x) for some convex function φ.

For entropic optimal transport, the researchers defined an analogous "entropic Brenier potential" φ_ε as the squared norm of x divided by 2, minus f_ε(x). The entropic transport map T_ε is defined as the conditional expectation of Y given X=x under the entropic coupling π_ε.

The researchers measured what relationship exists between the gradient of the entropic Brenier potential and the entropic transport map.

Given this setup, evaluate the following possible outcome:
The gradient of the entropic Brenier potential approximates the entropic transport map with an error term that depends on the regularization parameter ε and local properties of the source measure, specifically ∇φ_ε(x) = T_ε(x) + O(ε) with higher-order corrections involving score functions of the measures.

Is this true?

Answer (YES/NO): NO